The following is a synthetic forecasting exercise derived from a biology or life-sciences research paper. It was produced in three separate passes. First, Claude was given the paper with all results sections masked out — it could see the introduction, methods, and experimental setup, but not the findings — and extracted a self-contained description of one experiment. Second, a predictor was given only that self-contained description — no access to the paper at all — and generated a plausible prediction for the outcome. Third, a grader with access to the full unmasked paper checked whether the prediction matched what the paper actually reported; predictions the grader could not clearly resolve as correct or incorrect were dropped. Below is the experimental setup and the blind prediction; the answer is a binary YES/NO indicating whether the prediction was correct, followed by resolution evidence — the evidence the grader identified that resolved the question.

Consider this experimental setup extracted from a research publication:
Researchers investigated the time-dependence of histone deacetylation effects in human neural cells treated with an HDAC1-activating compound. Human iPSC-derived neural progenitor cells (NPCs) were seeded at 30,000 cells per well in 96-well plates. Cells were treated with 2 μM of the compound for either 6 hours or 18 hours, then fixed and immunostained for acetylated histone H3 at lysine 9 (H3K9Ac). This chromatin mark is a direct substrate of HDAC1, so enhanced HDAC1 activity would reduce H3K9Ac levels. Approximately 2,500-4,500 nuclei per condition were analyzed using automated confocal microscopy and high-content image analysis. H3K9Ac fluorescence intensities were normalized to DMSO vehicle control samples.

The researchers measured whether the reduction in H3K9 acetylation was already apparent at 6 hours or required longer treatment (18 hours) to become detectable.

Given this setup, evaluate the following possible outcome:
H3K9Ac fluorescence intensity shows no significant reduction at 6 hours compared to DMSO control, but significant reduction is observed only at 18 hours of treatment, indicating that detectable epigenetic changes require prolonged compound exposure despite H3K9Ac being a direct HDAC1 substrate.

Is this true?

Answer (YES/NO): NO